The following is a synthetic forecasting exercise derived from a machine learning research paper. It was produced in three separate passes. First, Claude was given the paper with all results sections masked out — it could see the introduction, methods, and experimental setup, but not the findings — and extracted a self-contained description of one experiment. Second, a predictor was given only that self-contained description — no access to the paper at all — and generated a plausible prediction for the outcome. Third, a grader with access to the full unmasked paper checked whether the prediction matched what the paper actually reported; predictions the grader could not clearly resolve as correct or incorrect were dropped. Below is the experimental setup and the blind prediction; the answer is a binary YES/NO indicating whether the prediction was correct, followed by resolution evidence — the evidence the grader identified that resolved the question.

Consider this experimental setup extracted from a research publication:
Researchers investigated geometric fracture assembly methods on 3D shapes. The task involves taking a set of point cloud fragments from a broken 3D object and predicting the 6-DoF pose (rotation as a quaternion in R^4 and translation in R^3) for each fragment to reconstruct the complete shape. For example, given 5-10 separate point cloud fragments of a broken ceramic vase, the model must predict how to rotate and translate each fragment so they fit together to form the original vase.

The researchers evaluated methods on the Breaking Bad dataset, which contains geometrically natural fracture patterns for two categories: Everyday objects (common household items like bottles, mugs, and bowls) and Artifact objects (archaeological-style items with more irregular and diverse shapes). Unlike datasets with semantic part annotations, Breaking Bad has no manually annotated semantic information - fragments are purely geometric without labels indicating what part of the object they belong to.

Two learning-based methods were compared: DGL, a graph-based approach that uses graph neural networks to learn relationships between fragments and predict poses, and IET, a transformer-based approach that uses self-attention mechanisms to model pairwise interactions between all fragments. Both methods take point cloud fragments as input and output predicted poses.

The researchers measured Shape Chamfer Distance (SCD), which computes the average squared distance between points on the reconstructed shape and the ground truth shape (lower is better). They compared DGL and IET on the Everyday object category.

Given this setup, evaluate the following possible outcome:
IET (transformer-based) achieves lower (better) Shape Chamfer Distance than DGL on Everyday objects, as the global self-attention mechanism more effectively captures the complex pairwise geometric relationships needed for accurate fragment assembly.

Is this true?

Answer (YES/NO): YES